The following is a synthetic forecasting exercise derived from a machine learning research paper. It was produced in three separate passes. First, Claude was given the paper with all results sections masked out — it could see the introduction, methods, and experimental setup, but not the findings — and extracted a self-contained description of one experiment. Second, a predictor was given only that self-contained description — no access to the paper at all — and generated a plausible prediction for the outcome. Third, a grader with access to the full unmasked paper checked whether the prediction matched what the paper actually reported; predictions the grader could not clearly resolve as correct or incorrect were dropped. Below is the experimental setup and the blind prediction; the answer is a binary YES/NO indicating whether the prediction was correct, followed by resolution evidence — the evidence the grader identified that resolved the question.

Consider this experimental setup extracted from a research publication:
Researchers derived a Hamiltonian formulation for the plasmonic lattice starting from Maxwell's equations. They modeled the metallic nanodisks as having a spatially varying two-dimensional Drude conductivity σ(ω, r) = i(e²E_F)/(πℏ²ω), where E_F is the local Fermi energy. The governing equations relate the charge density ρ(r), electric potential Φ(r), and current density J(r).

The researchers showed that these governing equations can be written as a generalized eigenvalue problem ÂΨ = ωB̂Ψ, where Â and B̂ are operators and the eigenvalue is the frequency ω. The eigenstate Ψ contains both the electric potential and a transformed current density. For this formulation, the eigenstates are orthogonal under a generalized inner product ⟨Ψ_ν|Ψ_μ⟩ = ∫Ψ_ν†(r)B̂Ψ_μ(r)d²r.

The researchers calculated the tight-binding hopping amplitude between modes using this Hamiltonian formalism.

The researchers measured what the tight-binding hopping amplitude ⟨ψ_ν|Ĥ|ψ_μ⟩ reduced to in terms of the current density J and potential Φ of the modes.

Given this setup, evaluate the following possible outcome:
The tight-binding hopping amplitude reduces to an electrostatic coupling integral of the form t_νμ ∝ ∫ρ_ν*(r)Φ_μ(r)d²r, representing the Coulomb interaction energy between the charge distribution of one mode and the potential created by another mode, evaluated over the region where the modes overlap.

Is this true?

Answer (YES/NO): NO